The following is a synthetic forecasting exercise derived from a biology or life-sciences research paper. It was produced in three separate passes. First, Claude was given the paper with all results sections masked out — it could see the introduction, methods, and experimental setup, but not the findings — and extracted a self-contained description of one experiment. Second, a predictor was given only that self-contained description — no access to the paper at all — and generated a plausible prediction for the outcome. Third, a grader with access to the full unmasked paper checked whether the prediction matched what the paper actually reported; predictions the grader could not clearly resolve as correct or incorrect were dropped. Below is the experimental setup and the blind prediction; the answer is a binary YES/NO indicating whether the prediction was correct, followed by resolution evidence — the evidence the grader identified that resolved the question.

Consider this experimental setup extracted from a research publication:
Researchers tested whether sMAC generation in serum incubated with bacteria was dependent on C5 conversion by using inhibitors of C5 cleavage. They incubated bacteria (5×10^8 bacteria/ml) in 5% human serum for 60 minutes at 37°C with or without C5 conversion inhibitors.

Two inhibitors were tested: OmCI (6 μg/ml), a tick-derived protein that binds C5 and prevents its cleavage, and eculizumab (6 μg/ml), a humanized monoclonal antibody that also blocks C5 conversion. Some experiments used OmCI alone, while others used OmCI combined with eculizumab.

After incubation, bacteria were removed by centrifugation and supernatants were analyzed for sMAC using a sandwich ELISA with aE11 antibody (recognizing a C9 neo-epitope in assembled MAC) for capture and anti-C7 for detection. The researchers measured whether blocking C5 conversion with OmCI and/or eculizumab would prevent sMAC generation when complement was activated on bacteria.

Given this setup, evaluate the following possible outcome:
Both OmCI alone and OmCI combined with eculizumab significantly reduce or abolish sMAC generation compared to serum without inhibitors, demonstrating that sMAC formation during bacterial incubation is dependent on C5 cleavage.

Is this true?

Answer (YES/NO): YES